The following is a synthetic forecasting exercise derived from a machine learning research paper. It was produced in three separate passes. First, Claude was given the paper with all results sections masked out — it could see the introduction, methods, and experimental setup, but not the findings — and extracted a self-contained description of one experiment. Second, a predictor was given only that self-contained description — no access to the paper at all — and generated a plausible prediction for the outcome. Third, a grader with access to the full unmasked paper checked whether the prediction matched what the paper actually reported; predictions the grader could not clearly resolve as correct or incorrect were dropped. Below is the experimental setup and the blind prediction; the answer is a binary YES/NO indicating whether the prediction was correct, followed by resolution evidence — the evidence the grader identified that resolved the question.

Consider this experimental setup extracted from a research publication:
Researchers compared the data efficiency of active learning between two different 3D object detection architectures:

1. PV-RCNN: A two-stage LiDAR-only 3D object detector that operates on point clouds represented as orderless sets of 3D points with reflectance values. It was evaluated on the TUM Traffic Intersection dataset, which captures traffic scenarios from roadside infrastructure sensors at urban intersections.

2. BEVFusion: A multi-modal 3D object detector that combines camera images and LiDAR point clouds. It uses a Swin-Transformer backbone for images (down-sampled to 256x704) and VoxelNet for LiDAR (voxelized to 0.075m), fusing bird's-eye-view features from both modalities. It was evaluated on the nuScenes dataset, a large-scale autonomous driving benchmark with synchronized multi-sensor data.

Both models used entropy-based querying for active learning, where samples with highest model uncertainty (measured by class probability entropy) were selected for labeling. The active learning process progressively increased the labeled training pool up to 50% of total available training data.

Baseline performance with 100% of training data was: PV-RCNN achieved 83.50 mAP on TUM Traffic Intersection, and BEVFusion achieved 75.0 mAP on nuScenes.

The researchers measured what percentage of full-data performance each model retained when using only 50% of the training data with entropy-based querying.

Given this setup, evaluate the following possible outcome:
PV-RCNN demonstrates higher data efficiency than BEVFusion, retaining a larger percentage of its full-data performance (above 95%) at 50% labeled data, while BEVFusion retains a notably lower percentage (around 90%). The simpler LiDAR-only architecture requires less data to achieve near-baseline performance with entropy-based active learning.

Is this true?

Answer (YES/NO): NO